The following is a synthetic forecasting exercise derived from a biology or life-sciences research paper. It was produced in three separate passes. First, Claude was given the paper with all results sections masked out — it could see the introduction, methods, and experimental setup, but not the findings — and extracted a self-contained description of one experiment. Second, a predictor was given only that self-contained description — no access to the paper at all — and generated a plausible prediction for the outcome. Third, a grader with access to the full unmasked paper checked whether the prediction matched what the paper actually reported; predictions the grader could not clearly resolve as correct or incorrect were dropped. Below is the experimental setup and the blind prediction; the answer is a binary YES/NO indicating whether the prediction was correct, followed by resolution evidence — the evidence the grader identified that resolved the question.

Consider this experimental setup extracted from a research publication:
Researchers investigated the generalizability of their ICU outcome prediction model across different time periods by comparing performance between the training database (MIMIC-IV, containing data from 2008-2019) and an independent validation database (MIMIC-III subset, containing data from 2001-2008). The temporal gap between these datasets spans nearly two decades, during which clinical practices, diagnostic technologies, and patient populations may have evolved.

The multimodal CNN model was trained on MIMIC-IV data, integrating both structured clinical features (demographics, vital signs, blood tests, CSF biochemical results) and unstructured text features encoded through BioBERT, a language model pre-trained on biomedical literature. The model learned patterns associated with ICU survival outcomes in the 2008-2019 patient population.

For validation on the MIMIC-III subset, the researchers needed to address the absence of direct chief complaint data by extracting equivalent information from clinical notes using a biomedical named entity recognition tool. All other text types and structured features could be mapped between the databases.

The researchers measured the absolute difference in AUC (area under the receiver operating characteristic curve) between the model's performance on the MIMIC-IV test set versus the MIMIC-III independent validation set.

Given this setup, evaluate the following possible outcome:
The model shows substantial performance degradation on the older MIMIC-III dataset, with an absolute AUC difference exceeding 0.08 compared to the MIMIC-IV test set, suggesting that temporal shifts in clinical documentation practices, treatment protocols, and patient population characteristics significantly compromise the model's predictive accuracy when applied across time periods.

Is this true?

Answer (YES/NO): NO